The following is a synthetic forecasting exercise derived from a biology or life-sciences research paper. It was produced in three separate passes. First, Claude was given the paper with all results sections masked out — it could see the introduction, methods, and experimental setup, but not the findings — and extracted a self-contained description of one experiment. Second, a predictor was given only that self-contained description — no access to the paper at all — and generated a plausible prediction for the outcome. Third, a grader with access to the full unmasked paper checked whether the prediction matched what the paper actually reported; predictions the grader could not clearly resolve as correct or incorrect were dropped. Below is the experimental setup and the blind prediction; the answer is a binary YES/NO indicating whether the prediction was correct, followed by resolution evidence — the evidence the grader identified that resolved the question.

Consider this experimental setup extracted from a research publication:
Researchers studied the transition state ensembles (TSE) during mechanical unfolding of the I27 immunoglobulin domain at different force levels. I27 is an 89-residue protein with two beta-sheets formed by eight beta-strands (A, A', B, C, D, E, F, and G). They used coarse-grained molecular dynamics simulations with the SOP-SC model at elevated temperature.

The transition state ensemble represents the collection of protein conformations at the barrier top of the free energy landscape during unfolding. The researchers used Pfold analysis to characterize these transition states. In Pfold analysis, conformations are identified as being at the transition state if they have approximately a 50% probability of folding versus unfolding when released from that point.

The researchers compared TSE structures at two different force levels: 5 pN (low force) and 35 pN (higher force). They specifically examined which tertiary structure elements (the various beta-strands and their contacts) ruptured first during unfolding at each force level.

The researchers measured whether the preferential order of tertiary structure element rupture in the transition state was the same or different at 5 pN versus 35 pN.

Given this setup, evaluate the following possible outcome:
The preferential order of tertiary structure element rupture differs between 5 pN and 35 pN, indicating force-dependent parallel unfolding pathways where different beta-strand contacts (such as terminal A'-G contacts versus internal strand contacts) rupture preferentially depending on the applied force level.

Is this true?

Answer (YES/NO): YES